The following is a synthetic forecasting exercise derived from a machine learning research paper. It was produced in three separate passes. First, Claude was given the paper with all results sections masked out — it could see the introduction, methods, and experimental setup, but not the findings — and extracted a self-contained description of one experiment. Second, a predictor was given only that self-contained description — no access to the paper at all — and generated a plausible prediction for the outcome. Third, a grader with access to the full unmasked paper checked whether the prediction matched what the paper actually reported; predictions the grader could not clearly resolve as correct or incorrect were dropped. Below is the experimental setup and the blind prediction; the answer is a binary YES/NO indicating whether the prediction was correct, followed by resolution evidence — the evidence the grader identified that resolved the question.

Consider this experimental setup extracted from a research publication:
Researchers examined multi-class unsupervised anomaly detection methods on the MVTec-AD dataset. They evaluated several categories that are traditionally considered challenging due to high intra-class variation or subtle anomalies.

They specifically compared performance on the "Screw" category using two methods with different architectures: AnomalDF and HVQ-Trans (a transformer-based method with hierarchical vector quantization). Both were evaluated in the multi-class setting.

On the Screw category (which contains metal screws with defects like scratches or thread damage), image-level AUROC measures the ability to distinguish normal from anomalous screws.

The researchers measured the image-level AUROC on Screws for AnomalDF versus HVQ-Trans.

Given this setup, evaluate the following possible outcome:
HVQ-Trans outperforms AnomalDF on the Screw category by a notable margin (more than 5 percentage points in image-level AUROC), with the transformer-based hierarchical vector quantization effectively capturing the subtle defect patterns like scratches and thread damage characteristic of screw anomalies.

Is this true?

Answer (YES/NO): YES